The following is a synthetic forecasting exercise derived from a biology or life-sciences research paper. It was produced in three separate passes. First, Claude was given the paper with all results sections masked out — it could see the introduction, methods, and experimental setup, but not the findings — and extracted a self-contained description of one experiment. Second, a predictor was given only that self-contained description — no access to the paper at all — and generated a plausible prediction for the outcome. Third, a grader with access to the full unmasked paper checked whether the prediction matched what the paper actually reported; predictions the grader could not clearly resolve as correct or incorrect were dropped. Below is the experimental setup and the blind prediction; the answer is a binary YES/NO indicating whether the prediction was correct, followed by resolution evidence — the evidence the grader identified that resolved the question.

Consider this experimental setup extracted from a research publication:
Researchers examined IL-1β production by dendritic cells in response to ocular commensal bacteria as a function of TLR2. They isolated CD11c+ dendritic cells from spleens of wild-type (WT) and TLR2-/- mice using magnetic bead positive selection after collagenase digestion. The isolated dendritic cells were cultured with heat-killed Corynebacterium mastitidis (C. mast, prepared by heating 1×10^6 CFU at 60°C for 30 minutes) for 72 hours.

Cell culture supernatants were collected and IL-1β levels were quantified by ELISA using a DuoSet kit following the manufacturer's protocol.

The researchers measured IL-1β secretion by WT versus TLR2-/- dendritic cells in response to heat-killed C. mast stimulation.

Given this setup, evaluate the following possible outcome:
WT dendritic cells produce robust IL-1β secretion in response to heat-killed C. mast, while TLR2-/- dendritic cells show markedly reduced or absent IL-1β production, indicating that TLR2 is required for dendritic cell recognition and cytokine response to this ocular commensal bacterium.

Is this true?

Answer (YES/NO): YES